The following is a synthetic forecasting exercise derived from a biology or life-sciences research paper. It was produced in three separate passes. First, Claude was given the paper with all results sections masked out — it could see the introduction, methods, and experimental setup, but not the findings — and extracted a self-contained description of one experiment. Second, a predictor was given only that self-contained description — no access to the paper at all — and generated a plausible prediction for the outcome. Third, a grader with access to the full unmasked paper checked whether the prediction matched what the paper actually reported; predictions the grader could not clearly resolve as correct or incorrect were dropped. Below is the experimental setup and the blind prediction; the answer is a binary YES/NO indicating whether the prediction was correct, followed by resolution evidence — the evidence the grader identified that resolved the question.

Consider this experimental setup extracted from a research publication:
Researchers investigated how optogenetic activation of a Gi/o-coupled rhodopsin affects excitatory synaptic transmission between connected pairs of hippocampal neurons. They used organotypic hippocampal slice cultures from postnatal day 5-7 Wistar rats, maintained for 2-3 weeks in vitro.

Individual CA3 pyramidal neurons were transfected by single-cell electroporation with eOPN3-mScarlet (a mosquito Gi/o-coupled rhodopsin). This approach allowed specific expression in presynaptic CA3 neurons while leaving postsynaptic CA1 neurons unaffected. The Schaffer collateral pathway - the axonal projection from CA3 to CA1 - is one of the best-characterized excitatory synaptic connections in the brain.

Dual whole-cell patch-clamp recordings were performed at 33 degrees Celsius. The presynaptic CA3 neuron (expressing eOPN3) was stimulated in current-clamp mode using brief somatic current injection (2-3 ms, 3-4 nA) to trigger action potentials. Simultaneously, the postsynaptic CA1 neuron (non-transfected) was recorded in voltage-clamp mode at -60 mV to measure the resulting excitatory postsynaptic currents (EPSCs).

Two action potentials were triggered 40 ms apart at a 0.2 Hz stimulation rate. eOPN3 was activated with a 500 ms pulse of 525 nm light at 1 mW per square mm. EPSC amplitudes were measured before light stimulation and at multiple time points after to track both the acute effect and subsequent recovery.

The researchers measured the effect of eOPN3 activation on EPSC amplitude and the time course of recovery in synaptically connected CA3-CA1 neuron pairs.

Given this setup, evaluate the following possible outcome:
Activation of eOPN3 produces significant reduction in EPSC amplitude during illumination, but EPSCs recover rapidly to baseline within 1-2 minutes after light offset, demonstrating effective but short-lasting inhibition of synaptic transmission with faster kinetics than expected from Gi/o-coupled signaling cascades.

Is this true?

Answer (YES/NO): NO